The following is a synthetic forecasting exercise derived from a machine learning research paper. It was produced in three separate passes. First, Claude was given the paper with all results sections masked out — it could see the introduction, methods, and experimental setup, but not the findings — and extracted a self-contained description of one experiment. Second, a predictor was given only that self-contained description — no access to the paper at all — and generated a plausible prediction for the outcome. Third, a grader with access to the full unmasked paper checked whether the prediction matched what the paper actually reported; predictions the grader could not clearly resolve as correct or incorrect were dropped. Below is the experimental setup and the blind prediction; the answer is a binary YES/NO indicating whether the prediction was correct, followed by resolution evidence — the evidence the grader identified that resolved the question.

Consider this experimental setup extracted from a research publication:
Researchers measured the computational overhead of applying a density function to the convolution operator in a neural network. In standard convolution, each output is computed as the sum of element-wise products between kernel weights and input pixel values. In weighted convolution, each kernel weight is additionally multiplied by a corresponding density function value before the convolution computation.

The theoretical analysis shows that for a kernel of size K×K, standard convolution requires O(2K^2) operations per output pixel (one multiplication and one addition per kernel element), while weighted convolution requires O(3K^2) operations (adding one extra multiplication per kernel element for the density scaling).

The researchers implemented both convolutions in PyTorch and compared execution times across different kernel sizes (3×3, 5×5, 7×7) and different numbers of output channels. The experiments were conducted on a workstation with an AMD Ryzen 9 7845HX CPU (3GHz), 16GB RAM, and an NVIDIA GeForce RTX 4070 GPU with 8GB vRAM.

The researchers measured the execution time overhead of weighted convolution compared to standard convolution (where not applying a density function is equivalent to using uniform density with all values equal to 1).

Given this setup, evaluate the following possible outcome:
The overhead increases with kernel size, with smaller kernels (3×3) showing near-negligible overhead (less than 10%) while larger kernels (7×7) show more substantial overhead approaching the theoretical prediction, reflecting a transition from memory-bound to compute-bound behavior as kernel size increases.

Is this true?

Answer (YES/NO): NO